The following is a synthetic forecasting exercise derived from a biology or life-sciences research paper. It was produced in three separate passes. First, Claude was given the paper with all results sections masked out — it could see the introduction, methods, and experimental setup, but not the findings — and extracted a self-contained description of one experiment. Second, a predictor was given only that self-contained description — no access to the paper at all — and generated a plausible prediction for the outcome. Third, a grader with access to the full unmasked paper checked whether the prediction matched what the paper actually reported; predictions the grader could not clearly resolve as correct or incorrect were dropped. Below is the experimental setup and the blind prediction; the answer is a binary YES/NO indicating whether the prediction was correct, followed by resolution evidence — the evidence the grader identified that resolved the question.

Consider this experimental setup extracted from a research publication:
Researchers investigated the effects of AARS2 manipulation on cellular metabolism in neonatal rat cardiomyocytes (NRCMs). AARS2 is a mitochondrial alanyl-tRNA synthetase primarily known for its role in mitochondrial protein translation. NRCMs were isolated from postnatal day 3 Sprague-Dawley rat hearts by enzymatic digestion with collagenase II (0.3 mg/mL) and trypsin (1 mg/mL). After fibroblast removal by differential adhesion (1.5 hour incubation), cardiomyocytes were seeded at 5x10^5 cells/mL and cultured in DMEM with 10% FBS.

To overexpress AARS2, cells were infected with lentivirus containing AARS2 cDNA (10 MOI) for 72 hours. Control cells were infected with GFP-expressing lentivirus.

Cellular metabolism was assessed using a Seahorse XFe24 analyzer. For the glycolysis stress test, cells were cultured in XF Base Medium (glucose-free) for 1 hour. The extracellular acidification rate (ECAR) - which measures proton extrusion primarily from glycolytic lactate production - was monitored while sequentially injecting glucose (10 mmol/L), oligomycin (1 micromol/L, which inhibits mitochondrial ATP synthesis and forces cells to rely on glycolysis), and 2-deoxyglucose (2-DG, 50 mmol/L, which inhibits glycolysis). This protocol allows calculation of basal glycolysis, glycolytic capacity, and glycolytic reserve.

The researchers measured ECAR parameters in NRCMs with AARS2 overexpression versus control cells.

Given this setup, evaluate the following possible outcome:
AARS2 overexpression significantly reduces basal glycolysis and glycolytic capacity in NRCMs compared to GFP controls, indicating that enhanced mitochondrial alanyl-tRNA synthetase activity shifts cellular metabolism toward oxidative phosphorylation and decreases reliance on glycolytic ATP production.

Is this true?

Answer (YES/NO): NO